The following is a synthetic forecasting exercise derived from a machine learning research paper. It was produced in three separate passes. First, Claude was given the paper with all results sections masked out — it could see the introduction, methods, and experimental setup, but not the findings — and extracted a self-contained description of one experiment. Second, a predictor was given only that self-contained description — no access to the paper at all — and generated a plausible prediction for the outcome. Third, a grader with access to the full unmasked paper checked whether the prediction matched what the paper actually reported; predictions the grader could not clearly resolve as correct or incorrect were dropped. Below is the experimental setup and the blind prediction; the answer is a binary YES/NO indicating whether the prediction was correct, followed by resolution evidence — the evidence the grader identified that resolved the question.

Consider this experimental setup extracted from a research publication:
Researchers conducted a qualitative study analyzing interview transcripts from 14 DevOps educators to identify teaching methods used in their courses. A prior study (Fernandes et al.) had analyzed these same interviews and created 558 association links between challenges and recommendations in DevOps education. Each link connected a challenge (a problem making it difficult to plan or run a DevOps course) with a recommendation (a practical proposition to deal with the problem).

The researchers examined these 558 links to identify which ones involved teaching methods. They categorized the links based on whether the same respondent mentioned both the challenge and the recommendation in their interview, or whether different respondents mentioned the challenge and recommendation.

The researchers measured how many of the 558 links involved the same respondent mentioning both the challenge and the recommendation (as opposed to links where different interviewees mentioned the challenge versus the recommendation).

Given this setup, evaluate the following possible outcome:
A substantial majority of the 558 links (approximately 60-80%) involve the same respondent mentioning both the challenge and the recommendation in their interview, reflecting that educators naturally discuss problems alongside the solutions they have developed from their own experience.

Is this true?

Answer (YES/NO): NO